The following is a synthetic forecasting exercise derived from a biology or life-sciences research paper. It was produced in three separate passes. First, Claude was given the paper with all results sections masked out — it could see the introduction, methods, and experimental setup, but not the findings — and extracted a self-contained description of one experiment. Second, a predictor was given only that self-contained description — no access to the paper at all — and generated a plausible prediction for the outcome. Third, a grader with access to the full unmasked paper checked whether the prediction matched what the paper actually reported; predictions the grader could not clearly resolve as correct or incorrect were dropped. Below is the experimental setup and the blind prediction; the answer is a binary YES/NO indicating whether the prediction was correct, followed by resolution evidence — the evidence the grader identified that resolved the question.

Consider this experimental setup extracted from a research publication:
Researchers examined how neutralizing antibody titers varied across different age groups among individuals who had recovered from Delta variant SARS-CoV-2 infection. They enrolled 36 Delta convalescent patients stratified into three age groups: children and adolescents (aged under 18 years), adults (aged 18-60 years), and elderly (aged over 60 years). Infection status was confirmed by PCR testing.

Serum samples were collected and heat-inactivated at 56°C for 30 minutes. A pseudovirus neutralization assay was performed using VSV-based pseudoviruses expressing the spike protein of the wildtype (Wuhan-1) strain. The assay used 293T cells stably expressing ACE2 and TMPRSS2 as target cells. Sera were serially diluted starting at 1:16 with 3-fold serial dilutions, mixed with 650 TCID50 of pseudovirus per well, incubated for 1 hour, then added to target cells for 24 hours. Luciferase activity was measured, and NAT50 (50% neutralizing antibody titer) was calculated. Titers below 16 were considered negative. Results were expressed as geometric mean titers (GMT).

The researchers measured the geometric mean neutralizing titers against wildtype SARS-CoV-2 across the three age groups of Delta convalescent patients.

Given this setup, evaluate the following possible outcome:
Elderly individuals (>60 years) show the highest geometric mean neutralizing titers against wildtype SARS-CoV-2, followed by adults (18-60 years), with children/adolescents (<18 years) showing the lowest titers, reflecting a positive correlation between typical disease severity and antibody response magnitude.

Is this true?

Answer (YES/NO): NO